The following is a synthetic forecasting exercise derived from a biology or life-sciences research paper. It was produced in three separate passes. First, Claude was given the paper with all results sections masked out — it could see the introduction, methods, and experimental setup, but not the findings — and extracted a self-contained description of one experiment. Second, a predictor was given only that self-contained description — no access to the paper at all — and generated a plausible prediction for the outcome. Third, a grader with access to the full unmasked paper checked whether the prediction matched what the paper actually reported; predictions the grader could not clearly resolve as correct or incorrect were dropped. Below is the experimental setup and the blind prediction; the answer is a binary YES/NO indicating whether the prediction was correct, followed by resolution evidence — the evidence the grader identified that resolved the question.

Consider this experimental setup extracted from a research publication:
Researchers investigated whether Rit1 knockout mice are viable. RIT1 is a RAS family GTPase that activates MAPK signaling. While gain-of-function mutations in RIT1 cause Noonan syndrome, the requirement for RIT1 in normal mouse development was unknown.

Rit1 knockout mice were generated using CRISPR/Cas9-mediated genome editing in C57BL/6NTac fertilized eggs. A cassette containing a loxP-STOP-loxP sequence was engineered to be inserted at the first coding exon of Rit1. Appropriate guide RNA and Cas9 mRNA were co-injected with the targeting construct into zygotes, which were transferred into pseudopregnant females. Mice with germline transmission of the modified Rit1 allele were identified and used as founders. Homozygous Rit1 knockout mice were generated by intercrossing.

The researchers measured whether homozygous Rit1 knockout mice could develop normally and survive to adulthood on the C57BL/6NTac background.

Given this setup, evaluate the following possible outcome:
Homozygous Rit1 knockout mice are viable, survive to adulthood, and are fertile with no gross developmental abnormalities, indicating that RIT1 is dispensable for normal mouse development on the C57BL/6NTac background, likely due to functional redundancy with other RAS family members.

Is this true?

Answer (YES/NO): YES